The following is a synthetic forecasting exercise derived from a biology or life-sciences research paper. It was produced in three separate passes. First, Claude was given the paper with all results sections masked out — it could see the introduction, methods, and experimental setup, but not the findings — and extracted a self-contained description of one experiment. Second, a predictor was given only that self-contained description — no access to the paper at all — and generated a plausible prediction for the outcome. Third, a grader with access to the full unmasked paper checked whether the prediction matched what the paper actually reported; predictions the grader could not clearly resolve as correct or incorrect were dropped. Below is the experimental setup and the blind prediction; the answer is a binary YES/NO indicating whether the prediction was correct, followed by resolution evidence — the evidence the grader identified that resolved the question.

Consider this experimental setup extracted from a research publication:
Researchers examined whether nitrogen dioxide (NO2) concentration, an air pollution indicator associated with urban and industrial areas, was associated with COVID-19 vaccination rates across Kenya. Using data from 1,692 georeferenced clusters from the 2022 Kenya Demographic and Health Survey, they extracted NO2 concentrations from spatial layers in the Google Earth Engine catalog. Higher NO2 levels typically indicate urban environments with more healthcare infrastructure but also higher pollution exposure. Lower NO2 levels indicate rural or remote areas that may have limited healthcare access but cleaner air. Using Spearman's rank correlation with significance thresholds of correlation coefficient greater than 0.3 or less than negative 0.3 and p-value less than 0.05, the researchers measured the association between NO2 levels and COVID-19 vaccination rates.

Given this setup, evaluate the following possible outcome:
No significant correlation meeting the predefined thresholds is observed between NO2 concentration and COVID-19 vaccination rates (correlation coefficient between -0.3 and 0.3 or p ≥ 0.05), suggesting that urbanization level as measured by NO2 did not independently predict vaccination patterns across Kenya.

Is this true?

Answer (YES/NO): NO